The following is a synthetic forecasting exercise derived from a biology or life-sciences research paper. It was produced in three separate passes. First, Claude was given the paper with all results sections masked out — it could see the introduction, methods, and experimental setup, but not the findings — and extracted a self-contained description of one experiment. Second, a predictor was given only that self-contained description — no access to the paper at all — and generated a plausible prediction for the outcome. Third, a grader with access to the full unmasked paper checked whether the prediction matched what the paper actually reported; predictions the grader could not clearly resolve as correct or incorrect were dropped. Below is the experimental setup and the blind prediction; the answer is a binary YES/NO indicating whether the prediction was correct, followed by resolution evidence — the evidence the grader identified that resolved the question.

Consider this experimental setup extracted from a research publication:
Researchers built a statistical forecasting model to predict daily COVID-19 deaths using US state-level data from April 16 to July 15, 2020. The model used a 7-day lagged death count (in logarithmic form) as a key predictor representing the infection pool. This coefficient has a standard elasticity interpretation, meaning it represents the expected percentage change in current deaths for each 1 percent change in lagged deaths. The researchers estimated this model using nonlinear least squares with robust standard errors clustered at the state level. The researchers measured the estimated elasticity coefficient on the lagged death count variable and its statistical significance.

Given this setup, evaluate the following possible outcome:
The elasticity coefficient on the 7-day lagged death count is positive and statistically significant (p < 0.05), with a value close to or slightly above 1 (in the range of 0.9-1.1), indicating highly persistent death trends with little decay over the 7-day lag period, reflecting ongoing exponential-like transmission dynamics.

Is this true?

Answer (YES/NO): NO